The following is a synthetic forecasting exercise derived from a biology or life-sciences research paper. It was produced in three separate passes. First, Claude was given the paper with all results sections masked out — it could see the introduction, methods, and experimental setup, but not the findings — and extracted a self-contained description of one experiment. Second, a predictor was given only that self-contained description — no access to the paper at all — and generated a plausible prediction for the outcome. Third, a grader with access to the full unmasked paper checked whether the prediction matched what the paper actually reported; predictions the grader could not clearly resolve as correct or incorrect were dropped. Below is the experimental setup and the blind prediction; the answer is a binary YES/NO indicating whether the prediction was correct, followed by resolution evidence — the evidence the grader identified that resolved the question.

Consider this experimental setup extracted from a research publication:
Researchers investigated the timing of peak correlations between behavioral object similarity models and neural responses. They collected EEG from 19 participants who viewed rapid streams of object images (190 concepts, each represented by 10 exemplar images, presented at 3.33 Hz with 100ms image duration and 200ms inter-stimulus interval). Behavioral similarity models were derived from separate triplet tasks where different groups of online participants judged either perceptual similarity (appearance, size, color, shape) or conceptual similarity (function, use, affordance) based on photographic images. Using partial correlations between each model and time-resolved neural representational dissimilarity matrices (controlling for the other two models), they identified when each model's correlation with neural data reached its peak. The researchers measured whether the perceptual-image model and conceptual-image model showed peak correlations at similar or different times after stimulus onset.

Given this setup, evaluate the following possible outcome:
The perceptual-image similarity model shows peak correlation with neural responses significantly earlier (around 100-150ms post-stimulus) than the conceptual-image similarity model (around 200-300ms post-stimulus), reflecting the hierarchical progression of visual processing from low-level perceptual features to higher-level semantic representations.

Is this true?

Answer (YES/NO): NO